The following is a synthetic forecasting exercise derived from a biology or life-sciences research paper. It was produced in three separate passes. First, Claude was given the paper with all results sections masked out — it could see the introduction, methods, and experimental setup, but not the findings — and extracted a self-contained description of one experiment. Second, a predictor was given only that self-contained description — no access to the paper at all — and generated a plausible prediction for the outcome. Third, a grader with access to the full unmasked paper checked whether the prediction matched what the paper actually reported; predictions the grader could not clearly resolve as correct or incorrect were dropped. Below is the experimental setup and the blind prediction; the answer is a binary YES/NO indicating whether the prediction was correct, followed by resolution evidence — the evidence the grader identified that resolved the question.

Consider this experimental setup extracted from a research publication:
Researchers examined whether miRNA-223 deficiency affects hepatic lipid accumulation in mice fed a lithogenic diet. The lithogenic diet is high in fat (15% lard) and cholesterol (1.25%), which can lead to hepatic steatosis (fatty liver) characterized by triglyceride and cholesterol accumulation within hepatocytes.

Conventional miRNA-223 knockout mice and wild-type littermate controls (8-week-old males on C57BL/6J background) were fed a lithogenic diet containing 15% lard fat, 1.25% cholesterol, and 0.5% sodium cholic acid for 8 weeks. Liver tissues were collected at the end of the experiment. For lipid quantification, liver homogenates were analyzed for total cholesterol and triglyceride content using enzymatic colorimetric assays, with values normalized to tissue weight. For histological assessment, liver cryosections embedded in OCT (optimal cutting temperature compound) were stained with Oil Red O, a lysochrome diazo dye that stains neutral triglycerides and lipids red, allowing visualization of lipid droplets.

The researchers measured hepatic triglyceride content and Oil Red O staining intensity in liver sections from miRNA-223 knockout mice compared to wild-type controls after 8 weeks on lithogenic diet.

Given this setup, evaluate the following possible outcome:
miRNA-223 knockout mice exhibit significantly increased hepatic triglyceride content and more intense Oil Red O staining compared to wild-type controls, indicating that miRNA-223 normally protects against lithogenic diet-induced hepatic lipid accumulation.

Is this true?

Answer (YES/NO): NO